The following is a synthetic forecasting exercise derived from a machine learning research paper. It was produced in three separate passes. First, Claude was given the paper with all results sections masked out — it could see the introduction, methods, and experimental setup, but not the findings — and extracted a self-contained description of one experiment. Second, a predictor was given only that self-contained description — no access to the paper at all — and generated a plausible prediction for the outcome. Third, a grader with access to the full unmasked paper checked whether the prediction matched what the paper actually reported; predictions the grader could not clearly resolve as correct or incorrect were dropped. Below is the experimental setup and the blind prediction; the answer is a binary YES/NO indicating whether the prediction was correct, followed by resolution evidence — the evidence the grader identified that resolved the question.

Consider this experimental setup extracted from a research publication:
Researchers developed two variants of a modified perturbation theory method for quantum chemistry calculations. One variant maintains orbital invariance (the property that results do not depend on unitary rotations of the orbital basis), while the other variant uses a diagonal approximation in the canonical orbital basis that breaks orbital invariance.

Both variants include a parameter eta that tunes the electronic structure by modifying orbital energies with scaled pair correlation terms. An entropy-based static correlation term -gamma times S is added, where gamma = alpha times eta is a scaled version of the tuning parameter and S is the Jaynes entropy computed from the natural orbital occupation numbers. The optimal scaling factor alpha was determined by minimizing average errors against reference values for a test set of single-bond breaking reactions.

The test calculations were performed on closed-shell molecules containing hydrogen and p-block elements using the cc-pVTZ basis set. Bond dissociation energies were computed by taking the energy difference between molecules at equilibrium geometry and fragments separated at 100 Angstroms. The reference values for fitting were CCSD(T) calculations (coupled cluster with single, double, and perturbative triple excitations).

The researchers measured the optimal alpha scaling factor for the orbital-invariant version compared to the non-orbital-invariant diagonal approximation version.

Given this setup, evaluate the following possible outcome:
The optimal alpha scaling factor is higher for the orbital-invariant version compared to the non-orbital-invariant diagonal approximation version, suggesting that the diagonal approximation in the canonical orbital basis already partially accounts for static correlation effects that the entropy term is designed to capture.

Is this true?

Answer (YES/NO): NO